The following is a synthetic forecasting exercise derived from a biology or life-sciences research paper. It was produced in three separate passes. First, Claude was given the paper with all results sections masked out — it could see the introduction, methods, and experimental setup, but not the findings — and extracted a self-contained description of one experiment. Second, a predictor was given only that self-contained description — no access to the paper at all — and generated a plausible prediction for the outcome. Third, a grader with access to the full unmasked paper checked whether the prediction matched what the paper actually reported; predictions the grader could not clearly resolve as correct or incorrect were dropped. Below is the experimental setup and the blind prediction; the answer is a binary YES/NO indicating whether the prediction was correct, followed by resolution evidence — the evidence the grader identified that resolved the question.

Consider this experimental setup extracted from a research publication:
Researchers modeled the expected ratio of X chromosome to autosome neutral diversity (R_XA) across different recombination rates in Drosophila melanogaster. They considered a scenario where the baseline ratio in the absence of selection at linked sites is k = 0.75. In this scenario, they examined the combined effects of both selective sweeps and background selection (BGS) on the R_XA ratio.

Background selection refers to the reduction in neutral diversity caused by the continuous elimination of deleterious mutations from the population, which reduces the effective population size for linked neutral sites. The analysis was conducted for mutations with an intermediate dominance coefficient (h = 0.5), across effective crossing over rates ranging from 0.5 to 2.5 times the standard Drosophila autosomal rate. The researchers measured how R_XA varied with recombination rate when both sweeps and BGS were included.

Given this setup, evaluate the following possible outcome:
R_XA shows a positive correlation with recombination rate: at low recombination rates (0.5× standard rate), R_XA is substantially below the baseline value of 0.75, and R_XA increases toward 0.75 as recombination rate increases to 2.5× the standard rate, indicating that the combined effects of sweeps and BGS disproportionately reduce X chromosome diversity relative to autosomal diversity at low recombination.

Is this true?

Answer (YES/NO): NO